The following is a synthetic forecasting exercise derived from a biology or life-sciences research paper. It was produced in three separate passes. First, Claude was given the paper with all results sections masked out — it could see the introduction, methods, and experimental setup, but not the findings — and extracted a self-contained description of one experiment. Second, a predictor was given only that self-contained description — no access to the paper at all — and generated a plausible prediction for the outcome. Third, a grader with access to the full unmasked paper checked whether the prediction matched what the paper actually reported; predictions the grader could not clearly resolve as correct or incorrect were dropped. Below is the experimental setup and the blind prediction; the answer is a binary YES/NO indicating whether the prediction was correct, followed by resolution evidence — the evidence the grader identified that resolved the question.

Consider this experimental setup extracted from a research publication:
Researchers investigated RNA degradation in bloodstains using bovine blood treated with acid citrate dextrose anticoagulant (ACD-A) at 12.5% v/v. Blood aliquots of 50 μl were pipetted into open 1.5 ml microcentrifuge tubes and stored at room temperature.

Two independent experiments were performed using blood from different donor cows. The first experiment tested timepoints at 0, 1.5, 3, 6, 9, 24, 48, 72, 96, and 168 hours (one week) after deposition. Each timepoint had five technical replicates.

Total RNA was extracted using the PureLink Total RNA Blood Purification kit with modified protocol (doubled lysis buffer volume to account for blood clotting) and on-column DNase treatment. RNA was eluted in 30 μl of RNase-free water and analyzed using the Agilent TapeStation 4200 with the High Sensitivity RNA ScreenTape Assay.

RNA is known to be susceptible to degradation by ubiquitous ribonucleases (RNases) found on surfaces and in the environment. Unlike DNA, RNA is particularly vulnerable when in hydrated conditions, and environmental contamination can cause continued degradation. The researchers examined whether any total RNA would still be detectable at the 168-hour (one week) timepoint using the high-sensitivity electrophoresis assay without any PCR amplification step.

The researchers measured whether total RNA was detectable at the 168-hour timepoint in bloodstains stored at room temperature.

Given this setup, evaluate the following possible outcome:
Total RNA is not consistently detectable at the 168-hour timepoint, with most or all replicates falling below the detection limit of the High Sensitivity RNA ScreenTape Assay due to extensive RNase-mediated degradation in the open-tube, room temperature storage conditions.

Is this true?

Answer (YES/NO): NO